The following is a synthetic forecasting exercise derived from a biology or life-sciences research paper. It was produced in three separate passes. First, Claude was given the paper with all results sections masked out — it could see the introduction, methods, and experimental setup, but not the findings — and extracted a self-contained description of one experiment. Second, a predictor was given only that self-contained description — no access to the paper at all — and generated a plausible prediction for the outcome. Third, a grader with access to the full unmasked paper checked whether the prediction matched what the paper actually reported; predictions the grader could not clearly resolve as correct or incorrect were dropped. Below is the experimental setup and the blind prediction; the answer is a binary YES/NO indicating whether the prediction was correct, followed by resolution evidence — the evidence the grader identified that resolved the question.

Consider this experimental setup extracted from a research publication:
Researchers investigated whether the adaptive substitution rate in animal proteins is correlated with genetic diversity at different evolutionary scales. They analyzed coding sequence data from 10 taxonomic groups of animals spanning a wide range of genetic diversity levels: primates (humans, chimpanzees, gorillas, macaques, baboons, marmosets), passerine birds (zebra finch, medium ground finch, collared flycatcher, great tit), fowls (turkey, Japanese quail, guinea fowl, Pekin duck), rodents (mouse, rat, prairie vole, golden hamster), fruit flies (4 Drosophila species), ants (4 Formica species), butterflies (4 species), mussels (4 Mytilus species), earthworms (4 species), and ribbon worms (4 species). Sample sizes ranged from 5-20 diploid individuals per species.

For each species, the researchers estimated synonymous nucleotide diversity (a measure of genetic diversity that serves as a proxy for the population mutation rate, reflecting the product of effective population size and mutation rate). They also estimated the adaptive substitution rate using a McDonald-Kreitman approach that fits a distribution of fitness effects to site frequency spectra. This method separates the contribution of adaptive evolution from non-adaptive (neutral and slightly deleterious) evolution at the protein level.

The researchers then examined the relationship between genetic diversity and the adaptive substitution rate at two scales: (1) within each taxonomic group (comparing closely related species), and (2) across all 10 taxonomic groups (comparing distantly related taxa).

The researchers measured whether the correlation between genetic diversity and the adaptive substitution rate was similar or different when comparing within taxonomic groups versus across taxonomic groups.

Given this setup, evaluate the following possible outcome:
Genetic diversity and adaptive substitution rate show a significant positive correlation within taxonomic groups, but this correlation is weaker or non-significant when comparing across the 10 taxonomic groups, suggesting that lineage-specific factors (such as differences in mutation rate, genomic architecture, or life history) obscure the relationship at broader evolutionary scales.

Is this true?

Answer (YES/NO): NO